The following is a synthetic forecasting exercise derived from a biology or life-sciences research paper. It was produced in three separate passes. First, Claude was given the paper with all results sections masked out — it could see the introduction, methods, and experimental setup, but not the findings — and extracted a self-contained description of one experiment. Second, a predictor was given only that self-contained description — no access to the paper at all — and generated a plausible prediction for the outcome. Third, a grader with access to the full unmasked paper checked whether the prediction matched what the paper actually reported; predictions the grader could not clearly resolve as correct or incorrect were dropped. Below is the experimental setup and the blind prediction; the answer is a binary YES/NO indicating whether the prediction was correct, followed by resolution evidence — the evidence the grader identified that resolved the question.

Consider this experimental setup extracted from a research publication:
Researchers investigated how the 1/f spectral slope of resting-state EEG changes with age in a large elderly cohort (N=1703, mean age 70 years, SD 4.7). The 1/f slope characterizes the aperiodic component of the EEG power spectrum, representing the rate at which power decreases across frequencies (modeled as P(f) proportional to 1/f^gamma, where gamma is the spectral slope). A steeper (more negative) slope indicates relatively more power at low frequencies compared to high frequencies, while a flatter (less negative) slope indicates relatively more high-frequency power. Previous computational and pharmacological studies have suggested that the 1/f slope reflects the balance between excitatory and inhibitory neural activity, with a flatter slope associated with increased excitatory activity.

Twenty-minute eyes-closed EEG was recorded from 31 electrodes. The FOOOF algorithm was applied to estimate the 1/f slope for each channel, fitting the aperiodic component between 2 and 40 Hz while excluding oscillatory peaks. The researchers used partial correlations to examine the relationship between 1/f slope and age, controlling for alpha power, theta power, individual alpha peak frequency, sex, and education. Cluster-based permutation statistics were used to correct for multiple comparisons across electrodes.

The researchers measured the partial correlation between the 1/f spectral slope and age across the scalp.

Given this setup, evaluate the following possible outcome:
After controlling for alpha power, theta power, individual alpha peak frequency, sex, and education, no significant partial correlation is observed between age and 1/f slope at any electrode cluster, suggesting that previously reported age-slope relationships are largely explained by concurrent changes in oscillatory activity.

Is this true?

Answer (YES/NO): NO